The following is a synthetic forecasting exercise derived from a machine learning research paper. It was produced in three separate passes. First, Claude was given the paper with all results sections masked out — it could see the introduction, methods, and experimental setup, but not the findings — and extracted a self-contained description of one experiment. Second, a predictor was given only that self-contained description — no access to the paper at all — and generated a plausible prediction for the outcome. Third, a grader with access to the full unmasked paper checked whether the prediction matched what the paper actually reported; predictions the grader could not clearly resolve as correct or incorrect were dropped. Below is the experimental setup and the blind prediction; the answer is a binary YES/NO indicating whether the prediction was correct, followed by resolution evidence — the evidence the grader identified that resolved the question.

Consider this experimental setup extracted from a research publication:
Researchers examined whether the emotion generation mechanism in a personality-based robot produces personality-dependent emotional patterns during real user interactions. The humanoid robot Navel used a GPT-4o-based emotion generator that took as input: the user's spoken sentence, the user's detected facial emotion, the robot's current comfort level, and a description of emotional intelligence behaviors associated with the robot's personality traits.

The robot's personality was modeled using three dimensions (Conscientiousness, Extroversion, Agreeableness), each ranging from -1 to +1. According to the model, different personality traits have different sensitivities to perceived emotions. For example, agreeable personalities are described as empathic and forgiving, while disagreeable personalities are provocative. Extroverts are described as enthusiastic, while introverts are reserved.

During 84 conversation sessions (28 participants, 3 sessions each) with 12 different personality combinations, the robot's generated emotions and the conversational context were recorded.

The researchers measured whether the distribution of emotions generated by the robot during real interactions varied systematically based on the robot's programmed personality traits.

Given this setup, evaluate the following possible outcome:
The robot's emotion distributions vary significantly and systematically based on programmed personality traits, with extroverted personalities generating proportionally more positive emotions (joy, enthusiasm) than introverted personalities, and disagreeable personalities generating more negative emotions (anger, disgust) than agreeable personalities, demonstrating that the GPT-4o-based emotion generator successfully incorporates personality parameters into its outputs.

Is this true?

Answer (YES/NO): YES